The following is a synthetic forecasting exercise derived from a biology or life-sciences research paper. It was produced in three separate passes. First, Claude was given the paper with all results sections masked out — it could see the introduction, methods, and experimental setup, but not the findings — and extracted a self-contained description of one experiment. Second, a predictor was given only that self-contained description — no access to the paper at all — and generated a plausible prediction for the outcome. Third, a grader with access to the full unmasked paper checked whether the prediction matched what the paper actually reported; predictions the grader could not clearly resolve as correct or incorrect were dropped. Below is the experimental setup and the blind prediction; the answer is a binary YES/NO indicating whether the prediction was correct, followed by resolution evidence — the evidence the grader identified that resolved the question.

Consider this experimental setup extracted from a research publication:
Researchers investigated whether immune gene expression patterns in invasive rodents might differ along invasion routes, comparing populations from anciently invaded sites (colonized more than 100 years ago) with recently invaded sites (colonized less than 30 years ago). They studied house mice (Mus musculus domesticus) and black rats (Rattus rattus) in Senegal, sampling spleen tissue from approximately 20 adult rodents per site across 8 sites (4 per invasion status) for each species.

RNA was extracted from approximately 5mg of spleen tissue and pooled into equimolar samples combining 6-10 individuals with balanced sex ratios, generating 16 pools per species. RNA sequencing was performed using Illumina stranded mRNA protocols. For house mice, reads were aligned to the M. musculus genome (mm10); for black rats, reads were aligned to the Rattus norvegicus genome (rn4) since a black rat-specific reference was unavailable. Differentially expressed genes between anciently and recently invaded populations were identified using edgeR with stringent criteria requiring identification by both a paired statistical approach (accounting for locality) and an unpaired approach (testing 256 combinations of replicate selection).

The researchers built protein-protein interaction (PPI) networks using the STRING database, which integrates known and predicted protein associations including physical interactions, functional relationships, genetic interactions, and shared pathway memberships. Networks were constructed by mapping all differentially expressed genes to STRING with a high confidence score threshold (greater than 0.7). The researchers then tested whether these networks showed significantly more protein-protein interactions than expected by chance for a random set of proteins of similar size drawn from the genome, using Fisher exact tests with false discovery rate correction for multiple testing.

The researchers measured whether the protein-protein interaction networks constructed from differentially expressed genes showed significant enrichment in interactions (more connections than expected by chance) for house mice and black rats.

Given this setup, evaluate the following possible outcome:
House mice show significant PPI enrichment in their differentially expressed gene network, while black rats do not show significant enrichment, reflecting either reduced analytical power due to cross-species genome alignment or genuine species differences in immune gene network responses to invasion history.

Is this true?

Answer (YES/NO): YES